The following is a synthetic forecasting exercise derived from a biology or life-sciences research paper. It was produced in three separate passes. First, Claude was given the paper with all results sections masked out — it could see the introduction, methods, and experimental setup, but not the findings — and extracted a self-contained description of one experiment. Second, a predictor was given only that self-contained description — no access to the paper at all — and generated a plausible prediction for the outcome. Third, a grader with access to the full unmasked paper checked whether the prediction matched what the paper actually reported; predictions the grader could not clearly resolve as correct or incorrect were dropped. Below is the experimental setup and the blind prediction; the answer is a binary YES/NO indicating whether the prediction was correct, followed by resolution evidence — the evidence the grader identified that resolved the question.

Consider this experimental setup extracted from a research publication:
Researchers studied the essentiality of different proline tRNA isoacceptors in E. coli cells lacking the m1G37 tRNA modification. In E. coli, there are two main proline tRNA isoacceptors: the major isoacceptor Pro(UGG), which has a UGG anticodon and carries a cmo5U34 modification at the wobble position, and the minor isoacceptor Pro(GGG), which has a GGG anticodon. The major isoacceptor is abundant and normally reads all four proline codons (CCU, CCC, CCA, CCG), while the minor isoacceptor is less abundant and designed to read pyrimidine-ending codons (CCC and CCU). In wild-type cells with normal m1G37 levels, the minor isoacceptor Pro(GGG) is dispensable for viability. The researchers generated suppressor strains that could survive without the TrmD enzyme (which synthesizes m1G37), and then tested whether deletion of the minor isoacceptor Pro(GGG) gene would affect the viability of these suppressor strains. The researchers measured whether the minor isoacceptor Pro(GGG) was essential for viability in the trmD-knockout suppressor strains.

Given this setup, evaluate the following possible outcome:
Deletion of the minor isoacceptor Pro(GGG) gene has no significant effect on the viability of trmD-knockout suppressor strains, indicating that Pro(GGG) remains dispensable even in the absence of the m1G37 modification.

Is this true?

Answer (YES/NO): NO